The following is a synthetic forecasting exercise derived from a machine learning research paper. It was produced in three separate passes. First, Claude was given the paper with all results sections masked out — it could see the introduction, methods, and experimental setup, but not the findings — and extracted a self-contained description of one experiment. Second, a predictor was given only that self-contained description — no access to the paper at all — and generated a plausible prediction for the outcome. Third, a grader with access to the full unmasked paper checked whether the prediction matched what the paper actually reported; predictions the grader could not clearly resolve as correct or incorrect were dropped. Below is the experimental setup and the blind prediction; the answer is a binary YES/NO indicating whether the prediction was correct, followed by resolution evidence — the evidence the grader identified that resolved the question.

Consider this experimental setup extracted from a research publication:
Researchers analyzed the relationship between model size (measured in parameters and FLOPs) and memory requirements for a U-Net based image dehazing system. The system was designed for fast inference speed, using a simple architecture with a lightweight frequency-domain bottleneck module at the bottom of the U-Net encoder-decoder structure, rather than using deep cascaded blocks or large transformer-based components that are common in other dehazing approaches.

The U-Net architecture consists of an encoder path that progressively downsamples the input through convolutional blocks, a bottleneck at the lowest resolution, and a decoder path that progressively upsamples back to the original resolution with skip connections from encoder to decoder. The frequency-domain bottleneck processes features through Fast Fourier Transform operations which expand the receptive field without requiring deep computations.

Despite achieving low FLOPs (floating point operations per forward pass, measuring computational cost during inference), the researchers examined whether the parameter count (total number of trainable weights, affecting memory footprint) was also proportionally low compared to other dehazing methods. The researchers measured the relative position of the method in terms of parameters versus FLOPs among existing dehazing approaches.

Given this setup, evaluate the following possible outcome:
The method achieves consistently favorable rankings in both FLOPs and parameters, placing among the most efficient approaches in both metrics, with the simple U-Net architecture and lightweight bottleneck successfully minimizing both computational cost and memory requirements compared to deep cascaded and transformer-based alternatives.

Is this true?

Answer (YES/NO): NO